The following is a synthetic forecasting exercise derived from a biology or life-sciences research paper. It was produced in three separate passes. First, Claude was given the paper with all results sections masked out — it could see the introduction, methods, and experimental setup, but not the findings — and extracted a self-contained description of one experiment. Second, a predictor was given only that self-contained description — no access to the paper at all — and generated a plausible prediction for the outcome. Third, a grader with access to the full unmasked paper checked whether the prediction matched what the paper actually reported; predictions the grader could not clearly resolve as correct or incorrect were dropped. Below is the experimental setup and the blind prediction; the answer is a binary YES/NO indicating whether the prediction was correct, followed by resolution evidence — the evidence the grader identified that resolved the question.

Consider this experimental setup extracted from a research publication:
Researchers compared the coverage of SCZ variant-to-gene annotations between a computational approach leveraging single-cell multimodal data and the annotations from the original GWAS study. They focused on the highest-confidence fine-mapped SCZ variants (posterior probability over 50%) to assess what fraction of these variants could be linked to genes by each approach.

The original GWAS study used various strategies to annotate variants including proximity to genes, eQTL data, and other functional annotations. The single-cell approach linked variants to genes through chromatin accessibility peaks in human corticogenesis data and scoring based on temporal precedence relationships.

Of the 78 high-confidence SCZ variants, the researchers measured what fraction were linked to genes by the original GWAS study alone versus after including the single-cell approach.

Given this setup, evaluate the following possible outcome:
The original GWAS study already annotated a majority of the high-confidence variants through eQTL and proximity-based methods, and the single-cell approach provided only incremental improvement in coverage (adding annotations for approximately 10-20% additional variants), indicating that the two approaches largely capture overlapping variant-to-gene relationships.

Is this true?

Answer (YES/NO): NO